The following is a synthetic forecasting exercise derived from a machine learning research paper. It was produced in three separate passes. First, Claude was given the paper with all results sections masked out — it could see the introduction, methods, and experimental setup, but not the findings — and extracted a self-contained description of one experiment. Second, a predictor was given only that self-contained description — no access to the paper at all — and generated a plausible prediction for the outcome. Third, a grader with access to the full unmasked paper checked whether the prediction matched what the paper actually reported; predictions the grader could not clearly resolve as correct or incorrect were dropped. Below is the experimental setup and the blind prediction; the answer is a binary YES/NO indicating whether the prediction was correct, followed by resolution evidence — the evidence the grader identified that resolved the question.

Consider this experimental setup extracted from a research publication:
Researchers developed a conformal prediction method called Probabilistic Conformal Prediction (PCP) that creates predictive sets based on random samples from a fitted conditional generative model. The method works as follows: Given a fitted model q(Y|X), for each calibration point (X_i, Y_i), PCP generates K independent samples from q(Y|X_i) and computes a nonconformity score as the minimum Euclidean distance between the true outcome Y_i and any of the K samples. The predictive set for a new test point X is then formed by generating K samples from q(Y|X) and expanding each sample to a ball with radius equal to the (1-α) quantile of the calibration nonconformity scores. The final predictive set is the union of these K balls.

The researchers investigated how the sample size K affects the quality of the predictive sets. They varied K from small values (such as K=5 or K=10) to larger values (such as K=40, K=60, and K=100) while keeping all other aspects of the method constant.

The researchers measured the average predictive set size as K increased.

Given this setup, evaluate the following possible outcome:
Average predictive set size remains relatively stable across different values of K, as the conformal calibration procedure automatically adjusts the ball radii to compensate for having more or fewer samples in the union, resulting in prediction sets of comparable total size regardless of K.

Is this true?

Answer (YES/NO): NO